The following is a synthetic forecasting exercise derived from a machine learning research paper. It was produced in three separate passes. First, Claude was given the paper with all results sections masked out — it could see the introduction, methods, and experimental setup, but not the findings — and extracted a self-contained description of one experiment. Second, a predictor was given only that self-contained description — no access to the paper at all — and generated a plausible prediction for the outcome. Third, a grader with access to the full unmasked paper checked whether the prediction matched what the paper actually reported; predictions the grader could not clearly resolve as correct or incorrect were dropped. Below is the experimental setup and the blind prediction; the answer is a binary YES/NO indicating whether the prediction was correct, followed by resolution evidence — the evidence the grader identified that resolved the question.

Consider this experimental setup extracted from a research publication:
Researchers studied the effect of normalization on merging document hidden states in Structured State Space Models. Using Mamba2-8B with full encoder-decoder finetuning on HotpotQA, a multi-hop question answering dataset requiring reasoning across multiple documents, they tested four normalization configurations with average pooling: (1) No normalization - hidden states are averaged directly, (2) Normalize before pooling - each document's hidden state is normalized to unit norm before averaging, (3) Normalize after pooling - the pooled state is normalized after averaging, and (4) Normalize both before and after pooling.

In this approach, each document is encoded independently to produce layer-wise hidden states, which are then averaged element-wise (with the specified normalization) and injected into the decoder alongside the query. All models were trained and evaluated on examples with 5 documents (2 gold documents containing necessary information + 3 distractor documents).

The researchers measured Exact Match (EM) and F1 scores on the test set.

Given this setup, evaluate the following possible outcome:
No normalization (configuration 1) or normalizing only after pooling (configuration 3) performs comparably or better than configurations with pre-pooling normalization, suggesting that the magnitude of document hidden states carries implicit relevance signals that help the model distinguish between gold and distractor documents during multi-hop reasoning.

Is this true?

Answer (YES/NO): YES